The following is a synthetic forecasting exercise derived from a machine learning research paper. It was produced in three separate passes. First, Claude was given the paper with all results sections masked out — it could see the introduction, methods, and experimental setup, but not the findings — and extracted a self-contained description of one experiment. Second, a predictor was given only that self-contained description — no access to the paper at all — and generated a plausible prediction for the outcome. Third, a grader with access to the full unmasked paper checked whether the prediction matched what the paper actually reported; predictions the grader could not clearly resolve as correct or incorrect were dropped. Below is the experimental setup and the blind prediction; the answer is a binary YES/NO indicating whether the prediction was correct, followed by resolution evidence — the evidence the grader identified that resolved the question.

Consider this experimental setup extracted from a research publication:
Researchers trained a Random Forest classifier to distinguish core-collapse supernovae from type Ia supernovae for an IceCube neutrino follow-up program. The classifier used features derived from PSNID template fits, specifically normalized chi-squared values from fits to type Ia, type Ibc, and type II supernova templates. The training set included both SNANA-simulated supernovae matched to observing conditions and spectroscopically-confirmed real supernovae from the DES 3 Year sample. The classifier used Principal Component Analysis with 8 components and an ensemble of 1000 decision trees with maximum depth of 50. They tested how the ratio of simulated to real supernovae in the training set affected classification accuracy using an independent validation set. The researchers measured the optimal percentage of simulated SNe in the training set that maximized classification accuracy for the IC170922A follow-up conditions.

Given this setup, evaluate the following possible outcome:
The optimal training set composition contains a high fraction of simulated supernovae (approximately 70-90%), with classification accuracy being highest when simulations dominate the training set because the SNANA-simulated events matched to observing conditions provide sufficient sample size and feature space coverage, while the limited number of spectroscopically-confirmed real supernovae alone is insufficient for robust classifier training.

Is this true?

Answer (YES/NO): NO